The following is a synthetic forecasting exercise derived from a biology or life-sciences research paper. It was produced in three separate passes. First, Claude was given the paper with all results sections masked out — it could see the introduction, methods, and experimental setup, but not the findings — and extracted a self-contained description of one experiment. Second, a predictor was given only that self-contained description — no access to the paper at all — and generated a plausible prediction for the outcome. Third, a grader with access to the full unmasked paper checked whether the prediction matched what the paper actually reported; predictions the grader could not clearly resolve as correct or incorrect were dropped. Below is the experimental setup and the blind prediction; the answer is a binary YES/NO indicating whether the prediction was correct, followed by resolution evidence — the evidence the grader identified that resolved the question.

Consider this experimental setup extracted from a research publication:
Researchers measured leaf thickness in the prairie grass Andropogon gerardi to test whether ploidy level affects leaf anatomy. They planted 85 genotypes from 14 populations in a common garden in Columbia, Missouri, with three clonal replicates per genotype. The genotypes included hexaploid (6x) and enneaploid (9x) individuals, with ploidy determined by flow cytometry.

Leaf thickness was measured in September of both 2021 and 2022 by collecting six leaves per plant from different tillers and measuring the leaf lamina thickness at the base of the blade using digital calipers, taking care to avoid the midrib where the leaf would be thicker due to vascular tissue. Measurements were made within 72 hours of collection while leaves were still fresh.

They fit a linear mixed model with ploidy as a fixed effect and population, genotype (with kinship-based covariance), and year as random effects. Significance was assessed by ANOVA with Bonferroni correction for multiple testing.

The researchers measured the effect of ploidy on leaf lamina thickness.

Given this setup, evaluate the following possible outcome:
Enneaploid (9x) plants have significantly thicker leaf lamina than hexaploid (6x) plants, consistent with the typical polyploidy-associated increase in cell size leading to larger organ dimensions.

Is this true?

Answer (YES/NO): NO